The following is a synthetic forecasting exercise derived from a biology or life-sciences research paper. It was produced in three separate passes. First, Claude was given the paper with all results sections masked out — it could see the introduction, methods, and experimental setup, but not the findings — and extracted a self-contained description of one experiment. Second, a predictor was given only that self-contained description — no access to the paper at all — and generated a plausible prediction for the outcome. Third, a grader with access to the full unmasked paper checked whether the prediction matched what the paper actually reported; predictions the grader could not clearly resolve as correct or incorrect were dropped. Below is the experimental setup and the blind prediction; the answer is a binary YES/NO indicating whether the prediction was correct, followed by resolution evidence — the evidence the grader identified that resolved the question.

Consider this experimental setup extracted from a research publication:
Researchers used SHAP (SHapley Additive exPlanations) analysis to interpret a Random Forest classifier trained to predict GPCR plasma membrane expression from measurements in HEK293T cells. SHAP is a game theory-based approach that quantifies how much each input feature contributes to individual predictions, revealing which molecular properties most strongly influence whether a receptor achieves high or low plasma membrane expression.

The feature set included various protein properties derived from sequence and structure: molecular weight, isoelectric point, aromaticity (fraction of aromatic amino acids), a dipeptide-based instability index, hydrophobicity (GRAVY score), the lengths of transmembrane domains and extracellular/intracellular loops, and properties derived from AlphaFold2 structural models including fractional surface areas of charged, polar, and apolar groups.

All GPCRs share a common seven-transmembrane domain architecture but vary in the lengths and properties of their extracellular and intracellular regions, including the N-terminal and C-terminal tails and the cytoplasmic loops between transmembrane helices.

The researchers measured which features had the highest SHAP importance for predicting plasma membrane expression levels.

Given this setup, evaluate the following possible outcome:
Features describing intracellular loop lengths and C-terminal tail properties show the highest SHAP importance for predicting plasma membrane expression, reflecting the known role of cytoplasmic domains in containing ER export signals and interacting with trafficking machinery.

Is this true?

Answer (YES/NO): NO